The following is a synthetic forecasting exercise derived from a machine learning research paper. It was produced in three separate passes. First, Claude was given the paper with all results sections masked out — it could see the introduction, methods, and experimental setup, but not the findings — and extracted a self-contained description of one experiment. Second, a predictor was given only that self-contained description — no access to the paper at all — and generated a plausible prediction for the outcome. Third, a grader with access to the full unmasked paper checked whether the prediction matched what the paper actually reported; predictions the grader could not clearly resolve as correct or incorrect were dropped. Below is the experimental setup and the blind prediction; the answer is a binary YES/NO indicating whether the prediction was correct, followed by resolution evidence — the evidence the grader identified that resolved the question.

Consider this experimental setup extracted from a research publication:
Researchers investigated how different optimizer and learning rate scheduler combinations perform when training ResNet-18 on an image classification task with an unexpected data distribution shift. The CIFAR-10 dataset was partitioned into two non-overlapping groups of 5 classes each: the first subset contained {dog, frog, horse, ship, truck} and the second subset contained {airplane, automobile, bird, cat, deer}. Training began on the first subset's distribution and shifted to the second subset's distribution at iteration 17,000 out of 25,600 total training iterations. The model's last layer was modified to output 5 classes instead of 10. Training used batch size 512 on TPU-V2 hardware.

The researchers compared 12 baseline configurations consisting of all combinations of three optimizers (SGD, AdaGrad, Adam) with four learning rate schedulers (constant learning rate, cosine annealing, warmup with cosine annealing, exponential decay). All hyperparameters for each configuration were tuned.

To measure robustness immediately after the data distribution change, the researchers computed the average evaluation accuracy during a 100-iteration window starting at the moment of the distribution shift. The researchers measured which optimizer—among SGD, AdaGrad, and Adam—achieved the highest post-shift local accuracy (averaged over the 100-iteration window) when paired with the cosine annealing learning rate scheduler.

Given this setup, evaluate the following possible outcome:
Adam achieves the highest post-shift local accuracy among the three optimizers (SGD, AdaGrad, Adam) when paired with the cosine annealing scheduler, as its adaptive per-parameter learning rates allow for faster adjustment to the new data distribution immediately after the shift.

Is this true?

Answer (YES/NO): NO